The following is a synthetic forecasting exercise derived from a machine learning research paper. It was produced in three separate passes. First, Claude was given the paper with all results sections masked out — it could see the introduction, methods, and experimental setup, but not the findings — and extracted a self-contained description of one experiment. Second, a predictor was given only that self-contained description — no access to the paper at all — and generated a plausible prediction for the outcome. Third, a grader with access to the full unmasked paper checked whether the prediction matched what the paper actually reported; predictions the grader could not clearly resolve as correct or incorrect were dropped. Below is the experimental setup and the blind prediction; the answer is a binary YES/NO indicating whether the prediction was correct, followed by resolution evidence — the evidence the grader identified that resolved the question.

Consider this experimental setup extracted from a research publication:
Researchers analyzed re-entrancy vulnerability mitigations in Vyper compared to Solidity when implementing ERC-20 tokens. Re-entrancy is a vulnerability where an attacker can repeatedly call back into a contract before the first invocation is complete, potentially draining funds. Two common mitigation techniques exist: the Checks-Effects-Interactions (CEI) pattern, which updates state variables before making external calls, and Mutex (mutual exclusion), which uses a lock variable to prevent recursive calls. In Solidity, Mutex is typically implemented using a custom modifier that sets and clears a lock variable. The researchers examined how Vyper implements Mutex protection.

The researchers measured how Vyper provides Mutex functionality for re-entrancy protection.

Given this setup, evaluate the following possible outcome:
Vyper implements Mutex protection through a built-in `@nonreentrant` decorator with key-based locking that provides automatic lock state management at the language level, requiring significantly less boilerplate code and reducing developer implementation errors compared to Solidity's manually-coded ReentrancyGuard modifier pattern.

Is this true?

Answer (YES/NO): YES